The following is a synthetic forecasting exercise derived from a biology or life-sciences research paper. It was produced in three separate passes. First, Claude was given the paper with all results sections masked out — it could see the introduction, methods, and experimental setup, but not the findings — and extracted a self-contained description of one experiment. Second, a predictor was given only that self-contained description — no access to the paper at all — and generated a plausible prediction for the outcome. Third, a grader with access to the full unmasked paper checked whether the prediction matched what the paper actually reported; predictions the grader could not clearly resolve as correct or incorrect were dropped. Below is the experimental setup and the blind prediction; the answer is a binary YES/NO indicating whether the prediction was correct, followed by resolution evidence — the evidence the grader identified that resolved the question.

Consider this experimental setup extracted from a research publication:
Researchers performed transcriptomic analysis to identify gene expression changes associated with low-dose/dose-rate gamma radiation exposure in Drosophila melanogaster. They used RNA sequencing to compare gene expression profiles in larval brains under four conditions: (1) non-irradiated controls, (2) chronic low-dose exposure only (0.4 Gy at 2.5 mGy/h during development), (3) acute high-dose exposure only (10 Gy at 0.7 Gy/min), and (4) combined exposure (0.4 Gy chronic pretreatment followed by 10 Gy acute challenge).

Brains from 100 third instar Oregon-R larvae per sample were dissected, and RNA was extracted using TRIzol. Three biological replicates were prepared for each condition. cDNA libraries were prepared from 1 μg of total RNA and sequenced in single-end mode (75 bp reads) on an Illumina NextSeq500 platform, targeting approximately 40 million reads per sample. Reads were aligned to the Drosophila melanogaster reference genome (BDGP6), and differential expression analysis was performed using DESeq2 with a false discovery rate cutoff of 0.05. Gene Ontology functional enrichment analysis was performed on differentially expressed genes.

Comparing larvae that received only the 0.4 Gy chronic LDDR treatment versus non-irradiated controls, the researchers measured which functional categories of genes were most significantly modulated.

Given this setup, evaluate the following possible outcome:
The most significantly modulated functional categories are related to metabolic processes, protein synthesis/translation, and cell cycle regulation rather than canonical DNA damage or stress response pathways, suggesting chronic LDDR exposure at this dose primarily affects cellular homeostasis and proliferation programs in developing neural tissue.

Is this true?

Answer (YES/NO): NO